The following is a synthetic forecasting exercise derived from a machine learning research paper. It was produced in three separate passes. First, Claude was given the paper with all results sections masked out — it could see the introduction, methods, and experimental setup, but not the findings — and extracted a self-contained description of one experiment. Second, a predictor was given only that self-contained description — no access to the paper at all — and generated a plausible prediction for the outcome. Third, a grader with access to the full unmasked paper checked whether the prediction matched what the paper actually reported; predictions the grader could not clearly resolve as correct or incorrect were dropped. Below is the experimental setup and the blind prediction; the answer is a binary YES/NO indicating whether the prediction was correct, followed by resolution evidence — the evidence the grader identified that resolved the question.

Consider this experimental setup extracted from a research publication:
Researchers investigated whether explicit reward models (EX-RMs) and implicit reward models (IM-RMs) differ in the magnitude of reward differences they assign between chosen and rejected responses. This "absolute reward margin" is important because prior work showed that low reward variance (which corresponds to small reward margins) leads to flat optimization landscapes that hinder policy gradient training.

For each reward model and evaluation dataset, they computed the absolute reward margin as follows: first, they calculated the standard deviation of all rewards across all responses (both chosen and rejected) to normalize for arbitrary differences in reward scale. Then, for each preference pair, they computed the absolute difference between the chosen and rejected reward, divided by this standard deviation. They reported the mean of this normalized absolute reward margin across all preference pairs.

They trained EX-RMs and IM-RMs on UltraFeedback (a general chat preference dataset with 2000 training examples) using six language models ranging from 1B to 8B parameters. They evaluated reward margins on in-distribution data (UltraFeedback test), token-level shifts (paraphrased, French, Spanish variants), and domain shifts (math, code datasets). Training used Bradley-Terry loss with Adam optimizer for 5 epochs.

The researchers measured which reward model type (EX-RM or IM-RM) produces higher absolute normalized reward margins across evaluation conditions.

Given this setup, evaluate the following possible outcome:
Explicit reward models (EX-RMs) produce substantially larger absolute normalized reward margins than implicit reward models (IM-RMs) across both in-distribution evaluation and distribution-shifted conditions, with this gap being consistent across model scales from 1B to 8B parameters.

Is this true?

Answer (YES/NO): YES